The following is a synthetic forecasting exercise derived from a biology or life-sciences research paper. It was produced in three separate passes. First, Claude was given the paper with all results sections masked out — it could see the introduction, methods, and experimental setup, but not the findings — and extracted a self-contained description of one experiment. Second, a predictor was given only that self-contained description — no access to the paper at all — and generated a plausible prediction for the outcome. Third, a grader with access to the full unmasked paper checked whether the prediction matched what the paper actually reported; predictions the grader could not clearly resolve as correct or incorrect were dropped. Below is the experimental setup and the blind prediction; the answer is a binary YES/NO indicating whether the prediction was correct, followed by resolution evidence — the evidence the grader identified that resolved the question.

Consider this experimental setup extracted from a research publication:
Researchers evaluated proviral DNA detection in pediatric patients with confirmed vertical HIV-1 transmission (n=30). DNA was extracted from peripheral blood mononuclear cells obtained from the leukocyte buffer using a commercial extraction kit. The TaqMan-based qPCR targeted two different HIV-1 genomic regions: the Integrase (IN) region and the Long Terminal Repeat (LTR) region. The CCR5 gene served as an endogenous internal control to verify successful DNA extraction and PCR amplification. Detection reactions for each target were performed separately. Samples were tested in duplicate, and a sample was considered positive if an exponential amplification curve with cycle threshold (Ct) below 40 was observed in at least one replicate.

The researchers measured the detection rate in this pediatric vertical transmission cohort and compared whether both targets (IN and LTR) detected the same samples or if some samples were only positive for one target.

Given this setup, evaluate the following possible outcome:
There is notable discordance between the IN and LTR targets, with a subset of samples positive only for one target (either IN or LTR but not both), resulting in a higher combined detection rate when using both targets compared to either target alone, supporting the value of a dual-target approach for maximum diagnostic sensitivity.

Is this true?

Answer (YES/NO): YES